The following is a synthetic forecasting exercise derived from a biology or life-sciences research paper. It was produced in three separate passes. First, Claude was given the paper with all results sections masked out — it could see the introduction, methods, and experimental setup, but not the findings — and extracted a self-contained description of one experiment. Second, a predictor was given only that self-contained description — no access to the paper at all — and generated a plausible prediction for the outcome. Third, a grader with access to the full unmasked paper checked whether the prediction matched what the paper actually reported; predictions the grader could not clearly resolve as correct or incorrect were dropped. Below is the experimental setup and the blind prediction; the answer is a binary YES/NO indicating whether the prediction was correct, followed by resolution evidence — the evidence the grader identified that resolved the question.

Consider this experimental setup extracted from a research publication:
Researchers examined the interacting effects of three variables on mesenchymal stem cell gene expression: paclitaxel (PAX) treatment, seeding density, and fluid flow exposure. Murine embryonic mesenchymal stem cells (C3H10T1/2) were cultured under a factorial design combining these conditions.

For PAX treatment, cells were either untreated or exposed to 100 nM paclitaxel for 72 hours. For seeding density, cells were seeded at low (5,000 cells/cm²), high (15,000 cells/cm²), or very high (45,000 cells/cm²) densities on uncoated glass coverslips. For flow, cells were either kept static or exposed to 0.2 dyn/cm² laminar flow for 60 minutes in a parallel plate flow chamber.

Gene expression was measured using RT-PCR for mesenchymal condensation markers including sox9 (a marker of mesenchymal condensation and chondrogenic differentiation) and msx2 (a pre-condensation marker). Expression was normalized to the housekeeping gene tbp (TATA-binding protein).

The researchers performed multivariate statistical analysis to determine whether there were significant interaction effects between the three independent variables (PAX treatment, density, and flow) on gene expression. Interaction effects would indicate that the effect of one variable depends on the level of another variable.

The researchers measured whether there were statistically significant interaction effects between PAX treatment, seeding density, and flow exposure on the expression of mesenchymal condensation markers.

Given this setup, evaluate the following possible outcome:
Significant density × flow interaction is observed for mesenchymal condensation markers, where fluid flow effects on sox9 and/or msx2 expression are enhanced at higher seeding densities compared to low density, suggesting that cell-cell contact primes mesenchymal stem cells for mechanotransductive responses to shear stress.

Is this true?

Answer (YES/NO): NO